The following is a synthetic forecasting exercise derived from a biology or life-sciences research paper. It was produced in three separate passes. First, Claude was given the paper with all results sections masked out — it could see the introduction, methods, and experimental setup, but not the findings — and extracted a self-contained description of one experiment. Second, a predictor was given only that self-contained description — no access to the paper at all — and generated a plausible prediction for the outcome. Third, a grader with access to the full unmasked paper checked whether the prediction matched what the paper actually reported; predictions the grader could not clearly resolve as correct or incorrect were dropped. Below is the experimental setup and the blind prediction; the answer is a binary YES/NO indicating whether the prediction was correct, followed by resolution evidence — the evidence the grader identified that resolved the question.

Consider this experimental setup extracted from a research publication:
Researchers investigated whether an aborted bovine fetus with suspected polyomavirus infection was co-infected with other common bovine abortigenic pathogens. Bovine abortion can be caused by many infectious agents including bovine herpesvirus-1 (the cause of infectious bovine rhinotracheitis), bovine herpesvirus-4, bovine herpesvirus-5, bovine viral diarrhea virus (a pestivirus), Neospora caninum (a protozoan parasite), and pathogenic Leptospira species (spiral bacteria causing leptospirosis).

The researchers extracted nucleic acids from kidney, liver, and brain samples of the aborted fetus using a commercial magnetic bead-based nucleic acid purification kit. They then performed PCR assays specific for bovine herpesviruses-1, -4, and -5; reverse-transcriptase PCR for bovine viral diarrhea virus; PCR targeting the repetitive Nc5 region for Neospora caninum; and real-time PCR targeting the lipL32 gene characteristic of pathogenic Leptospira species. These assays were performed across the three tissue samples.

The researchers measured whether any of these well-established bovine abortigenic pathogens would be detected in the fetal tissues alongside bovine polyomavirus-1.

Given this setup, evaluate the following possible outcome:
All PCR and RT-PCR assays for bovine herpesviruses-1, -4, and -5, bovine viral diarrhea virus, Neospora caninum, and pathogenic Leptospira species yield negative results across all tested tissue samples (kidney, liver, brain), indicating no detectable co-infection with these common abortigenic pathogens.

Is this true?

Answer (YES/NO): NO